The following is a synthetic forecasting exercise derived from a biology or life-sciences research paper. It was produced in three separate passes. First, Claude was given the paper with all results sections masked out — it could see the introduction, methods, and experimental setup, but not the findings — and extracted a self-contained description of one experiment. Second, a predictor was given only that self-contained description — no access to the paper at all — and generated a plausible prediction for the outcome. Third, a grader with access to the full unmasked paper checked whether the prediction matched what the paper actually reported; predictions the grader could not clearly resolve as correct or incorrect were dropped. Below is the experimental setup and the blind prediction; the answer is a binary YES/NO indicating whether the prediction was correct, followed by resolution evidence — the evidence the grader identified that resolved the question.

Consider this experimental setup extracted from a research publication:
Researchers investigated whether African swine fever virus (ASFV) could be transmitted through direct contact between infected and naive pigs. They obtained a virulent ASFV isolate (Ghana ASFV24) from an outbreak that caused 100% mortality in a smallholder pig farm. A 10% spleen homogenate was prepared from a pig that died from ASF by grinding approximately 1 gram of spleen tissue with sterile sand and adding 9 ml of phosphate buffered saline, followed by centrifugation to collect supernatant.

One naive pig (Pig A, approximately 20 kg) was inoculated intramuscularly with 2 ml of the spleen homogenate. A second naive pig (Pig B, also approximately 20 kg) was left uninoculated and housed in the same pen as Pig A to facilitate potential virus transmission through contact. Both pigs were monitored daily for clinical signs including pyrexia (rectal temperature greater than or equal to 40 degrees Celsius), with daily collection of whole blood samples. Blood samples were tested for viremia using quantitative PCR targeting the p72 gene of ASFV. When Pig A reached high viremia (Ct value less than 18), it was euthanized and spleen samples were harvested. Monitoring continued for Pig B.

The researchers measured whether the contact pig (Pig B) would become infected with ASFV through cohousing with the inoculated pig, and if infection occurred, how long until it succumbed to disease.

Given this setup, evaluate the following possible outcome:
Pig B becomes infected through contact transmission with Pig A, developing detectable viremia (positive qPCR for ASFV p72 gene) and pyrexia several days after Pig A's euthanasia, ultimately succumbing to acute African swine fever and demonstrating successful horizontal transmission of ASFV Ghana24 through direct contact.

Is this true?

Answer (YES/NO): YES